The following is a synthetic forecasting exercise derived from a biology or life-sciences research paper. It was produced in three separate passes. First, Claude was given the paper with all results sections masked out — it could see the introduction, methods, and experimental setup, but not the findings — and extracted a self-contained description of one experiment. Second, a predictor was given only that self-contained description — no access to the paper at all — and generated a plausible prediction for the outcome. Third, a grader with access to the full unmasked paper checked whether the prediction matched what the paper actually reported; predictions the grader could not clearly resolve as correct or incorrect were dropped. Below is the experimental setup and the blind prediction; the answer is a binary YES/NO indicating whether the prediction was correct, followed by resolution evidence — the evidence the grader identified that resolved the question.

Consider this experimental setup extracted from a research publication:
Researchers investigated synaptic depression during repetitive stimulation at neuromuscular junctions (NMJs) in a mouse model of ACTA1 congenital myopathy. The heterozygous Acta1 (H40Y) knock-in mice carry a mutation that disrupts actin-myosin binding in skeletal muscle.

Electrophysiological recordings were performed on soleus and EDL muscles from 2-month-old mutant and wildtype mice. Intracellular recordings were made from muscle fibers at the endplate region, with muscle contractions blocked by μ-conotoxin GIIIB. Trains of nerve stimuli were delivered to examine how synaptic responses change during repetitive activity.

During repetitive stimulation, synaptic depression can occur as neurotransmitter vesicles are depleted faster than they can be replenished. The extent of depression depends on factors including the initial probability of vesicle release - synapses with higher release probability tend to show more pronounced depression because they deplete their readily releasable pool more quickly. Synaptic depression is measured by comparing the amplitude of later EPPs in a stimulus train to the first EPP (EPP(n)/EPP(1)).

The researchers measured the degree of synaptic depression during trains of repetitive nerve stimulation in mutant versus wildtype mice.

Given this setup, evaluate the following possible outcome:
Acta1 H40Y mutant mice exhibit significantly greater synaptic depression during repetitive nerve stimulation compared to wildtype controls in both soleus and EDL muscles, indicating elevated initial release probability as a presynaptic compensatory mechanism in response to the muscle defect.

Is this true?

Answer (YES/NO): YES